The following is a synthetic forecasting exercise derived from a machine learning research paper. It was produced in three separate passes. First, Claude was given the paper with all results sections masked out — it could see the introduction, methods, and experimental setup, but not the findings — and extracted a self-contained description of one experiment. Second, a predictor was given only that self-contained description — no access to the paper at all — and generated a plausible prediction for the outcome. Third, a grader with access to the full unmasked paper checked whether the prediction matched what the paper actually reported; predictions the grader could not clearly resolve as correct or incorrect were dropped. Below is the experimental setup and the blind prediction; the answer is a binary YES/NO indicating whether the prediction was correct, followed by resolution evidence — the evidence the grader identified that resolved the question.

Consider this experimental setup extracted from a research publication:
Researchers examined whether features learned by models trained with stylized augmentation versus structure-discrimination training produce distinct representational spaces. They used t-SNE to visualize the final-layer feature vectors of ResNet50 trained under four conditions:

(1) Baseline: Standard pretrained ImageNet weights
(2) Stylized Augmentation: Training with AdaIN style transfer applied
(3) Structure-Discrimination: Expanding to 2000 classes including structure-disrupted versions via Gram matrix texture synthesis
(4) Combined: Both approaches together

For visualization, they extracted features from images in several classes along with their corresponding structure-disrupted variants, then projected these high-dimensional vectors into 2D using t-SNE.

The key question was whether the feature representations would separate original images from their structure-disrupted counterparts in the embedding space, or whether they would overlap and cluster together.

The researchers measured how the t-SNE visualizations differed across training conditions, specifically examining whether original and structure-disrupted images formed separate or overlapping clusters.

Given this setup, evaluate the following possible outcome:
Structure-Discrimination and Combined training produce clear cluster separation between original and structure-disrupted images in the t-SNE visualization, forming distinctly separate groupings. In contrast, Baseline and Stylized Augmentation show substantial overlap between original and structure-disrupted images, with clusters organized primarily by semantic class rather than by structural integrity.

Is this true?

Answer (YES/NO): YES